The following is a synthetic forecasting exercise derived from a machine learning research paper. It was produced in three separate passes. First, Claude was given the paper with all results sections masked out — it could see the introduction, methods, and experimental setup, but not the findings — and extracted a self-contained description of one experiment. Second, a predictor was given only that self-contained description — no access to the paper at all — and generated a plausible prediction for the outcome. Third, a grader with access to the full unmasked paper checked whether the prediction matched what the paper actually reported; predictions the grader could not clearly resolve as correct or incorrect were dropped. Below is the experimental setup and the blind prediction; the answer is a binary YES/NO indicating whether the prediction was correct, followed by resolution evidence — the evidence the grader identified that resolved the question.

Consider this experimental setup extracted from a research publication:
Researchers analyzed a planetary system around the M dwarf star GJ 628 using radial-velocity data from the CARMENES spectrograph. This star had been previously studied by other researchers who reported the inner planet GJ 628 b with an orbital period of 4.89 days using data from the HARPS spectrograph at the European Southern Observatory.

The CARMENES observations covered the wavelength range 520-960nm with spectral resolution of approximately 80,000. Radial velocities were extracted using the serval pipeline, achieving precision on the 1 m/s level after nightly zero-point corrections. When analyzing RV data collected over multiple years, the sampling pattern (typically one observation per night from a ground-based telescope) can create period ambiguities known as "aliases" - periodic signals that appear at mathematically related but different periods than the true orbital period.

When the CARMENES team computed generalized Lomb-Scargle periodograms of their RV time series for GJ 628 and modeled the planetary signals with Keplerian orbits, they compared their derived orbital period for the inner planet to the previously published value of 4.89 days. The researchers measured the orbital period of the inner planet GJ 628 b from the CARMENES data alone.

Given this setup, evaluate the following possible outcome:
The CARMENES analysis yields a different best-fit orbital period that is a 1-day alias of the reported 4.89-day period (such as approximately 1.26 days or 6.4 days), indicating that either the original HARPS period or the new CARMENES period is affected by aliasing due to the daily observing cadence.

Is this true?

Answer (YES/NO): YES